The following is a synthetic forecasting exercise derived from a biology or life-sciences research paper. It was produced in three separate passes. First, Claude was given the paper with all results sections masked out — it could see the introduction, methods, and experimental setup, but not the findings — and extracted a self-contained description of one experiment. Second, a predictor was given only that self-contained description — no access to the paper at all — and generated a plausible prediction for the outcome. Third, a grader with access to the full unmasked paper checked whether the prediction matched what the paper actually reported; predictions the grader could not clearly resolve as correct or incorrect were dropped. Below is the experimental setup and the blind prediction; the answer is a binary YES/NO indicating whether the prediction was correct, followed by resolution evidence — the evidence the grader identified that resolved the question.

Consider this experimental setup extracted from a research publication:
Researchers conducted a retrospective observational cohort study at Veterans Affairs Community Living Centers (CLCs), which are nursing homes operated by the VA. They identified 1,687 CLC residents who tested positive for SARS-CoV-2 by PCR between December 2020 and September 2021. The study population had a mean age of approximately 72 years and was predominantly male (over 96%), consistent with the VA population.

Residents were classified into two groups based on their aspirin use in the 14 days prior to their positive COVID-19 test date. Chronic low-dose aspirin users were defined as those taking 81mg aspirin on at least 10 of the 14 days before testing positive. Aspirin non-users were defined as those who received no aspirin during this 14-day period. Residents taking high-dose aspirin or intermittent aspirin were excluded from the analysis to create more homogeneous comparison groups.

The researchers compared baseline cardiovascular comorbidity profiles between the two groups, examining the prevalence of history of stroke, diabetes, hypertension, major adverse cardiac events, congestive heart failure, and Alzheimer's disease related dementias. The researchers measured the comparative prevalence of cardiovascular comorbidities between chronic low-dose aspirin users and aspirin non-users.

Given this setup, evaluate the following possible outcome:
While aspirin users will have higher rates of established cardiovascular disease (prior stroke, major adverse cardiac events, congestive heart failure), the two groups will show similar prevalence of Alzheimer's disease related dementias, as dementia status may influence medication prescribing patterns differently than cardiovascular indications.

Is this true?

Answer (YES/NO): NO